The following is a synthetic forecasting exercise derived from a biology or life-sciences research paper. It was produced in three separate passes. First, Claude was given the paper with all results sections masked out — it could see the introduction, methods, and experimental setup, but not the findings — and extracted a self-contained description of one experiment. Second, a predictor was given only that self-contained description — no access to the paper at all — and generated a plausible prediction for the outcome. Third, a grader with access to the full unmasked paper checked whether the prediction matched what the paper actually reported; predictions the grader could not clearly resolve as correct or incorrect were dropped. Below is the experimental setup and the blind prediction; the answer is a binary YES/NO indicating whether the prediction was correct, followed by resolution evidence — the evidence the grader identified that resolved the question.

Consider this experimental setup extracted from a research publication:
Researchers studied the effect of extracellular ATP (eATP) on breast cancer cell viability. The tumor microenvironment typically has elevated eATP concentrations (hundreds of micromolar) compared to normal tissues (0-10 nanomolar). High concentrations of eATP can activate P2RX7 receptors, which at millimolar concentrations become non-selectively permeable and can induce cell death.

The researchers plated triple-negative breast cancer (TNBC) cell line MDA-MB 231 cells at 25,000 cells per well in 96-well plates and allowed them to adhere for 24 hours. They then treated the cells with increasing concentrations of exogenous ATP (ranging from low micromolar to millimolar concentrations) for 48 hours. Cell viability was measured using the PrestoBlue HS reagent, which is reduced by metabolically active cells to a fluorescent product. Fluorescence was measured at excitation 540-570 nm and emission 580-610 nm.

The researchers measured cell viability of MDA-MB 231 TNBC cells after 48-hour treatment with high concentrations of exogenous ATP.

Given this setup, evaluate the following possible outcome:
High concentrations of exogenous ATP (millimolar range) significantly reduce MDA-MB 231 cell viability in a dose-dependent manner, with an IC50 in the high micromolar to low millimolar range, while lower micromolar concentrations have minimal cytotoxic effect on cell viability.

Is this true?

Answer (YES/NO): NO